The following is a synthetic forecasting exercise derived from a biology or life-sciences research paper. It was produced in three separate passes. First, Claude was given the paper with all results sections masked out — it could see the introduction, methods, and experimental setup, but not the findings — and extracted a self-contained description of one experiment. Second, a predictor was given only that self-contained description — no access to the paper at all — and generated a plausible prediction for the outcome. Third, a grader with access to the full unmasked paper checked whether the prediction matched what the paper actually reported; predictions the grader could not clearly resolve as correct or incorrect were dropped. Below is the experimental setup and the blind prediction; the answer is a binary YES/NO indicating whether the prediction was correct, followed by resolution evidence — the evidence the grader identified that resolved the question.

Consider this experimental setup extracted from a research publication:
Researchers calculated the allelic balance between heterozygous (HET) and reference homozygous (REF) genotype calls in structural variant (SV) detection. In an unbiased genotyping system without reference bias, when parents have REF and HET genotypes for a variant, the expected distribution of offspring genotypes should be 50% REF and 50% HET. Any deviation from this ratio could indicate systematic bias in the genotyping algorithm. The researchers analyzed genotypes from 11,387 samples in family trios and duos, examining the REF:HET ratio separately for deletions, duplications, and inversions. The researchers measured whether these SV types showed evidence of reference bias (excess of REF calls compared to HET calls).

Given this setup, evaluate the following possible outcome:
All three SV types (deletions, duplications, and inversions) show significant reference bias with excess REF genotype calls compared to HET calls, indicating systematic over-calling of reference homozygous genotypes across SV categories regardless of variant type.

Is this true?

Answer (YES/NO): NO